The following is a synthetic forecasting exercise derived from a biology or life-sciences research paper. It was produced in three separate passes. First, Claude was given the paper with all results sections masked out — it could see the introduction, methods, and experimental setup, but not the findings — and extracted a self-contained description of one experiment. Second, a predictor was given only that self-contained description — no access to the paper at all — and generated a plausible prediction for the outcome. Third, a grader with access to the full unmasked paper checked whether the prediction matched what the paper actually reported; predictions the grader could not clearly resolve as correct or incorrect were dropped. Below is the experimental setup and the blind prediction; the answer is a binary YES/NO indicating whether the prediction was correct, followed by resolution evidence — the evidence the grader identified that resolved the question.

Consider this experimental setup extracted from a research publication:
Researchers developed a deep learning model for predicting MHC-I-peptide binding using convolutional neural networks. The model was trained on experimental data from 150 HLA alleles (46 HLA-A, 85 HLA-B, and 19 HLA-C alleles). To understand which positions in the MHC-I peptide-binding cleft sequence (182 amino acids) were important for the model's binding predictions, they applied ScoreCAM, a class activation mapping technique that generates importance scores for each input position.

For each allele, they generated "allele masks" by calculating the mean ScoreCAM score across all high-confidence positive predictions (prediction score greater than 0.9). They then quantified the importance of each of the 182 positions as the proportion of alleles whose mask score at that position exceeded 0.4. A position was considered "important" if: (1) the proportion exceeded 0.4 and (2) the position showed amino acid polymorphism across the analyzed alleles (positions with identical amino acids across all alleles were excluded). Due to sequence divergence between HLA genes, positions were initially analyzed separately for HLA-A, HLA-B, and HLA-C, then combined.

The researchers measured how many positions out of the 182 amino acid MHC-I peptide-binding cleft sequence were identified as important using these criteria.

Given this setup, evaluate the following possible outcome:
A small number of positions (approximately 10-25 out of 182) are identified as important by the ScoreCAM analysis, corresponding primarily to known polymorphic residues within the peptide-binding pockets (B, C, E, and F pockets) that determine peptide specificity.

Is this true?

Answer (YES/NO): NO